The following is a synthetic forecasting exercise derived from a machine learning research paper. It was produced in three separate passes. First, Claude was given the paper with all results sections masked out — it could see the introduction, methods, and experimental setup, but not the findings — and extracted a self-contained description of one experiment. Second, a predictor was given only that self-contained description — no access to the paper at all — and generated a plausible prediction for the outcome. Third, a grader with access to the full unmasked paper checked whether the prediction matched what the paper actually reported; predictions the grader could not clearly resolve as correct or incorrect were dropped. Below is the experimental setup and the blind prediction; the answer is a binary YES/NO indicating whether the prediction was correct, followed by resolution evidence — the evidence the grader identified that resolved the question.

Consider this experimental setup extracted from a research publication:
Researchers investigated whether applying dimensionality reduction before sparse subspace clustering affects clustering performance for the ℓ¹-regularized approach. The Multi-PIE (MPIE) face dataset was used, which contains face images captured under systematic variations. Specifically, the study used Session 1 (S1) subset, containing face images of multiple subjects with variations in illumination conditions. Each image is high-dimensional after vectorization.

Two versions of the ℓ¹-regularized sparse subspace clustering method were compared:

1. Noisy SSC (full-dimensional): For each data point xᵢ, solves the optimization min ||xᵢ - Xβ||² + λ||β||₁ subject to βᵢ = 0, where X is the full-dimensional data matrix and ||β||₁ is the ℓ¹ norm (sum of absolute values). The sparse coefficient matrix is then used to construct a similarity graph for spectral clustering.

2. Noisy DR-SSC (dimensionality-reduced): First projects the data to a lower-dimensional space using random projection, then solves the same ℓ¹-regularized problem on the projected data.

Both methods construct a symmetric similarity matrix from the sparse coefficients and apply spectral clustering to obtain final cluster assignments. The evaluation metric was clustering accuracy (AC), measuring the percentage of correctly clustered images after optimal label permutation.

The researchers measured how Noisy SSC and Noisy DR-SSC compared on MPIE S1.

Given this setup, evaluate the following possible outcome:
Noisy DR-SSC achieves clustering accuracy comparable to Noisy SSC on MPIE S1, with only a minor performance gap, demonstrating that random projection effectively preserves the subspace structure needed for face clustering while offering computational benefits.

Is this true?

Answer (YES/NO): NO